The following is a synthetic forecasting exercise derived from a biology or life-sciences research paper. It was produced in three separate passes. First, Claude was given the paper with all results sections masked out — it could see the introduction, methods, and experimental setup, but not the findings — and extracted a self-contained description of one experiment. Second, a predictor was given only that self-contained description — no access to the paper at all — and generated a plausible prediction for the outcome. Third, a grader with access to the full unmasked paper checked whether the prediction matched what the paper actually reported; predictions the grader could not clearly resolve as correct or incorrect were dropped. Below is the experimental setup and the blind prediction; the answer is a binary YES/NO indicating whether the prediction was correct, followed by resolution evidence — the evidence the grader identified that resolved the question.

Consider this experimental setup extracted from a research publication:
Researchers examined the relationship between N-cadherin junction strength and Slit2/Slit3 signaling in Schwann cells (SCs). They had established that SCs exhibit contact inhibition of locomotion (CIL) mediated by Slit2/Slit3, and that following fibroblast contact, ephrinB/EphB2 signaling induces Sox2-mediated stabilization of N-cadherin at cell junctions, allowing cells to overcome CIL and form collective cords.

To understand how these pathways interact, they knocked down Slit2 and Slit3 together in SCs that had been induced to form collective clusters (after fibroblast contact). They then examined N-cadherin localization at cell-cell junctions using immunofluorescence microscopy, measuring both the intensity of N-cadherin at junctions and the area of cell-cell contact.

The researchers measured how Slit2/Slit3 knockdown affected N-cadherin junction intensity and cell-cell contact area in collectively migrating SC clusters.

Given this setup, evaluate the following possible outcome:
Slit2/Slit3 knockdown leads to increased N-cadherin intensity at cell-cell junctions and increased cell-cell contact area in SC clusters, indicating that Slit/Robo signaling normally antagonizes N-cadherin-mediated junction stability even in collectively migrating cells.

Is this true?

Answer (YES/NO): YES